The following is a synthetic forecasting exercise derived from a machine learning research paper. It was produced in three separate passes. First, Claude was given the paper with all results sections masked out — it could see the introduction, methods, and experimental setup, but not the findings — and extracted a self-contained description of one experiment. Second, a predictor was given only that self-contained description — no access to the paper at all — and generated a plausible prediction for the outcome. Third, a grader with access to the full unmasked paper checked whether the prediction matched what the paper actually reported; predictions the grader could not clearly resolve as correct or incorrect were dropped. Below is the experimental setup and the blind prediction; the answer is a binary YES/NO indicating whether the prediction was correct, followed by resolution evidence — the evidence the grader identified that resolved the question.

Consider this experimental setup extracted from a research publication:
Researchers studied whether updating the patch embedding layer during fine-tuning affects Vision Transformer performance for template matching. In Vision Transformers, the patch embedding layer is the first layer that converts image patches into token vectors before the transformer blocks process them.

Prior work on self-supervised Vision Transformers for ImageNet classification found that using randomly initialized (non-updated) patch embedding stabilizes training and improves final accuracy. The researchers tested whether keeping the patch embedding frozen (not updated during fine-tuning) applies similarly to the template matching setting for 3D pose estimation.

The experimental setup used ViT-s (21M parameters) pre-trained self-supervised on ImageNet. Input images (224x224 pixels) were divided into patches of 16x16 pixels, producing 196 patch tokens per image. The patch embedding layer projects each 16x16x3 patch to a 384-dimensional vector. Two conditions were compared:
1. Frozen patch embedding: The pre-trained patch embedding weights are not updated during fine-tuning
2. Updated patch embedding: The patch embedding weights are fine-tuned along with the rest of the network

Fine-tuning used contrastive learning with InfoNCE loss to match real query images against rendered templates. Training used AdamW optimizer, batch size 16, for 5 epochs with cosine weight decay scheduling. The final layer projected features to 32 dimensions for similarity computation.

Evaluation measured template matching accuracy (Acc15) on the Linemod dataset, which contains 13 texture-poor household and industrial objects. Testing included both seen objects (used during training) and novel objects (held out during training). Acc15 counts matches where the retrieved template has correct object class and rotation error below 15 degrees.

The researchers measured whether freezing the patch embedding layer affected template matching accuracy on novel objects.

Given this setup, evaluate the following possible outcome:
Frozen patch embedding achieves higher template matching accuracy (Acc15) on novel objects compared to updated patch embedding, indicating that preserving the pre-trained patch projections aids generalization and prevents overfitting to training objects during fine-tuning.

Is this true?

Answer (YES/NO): YES